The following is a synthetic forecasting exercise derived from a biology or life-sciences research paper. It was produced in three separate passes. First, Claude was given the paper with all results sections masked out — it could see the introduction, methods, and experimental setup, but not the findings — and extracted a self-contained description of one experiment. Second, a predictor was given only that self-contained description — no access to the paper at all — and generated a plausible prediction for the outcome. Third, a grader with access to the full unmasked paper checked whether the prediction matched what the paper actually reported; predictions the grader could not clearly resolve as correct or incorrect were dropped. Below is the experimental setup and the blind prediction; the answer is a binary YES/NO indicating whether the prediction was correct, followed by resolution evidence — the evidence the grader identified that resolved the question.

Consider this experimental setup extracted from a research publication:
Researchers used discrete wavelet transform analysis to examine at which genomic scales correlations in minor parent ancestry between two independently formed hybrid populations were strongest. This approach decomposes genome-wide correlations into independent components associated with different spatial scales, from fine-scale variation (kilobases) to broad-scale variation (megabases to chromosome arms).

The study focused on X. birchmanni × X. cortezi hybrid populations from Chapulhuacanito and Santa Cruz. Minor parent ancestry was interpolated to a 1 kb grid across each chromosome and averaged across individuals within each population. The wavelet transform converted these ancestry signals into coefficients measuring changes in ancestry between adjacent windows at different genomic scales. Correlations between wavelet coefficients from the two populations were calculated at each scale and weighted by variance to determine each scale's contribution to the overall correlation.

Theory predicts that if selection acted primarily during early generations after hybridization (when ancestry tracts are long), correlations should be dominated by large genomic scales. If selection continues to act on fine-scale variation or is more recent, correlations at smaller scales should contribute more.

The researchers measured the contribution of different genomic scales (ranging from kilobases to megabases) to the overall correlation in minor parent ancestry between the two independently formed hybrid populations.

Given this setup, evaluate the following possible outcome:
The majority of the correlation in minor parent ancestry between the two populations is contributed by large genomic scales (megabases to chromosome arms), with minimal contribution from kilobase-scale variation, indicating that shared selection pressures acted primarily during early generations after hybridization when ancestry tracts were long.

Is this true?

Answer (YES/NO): NO